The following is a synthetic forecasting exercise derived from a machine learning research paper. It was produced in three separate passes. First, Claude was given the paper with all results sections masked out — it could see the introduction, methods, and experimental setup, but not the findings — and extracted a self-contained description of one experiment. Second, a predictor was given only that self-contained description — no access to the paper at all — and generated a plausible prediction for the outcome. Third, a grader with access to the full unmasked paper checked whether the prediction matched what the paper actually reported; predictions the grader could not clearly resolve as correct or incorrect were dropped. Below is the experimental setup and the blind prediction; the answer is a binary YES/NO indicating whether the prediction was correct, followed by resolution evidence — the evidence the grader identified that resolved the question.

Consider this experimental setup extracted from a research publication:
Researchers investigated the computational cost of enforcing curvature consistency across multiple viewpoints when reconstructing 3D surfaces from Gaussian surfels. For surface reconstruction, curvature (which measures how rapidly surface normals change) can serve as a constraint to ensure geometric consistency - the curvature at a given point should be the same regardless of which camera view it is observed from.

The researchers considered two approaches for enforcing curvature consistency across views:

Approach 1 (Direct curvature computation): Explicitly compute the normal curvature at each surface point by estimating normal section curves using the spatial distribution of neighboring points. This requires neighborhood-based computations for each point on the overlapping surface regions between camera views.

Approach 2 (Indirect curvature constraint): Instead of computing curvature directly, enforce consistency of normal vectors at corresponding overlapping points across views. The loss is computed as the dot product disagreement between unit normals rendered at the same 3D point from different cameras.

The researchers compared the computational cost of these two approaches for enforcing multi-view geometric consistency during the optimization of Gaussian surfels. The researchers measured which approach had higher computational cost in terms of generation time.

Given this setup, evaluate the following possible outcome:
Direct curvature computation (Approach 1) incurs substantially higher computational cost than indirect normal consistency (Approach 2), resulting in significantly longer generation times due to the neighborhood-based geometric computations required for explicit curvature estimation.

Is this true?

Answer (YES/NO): YES